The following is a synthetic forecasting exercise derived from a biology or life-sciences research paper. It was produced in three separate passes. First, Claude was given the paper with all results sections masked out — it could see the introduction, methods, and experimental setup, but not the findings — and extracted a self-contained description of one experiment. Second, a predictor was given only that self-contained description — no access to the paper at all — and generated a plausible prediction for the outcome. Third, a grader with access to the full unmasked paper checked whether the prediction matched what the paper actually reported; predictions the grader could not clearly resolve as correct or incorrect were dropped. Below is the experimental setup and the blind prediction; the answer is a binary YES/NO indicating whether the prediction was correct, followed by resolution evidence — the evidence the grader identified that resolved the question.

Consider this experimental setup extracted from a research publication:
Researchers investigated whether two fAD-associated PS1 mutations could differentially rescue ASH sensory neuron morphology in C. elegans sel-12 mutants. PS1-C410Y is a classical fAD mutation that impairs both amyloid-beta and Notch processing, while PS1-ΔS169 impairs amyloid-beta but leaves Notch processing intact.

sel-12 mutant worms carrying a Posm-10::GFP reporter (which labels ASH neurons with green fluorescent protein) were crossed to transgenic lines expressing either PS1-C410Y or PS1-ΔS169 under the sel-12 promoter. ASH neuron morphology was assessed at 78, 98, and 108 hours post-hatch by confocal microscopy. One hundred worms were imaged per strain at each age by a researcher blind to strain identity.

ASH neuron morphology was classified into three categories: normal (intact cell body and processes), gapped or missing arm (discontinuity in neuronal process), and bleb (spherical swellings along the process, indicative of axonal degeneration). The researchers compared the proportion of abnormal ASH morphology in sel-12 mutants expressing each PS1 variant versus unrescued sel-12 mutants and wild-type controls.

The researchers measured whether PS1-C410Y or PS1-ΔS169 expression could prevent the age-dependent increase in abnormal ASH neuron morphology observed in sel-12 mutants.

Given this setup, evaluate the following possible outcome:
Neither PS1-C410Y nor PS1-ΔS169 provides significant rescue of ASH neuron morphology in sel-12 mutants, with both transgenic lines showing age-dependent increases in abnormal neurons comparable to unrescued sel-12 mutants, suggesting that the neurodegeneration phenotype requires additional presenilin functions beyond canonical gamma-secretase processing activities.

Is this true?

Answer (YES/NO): NO